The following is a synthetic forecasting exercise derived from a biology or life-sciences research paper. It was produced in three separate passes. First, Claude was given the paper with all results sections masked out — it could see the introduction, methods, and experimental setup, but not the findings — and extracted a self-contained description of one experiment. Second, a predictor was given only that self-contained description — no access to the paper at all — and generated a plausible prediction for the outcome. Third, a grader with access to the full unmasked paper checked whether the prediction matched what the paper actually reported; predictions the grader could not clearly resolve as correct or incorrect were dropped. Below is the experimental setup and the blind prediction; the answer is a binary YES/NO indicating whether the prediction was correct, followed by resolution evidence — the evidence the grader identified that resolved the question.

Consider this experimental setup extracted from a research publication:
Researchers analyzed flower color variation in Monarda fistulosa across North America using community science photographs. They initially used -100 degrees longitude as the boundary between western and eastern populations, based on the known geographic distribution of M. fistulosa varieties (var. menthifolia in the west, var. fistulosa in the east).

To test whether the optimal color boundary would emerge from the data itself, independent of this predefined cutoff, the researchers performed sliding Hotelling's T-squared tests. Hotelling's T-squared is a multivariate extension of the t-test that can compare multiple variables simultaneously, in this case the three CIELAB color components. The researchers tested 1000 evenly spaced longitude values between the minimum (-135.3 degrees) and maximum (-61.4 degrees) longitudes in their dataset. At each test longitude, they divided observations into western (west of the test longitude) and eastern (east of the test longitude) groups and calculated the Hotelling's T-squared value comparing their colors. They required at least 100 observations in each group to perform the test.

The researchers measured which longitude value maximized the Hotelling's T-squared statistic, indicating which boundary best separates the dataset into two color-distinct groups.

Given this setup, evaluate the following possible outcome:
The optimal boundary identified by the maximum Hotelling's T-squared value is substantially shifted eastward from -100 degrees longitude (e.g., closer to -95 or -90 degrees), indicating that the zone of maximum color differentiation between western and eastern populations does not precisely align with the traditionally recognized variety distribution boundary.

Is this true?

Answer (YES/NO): NO